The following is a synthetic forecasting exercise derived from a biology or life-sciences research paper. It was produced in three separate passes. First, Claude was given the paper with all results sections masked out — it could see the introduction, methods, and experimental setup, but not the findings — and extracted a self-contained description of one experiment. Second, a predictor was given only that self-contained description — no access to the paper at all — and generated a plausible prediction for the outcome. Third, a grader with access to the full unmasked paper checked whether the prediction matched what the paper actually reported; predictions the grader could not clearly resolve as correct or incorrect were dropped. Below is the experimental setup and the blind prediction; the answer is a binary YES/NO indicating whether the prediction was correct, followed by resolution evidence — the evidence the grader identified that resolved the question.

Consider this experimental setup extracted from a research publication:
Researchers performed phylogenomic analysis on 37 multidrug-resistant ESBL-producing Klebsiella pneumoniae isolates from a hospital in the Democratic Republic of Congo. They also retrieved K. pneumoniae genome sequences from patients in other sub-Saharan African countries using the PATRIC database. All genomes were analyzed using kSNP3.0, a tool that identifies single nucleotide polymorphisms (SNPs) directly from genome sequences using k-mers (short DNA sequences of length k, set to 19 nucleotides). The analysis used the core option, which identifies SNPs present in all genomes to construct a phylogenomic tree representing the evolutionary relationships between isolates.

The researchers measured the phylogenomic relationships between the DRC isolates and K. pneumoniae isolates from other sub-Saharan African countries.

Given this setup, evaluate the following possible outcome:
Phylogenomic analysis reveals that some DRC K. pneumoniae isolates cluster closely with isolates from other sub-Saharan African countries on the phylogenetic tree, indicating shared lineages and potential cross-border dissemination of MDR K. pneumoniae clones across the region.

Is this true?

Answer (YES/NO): NO